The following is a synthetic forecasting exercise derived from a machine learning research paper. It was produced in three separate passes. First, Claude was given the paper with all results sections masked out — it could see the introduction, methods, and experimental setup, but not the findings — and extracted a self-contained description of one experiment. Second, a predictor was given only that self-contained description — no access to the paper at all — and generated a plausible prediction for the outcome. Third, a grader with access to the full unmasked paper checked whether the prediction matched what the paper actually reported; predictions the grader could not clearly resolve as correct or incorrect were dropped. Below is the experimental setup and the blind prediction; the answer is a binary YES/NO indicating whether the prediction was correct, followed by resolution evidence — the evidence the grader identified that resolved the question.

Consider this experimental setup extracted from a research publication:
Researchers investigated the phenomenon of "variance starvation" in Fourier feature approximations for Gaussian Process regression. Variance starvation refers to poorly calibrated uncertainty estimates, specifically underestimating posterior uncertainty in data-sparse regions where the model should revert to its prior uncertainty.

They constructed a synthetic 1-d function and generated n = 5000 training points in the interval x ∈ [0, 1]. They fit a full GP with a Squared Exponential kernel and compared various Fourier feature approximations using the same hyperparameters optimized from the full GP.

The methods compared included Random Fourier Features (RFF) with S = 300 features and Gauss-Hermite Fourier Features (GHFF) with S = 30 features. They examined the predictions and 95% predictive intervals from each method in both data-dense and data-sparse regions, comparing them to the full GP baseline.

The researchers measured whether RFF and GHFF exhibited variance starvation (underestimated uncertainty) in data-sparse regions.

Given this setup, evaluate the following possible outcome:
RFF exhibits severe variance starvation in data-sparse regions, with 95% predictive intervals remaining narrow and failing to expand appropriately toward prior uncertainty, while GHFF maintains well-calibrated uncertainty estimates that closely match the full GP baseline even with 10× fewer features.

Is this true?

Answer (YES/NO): NO